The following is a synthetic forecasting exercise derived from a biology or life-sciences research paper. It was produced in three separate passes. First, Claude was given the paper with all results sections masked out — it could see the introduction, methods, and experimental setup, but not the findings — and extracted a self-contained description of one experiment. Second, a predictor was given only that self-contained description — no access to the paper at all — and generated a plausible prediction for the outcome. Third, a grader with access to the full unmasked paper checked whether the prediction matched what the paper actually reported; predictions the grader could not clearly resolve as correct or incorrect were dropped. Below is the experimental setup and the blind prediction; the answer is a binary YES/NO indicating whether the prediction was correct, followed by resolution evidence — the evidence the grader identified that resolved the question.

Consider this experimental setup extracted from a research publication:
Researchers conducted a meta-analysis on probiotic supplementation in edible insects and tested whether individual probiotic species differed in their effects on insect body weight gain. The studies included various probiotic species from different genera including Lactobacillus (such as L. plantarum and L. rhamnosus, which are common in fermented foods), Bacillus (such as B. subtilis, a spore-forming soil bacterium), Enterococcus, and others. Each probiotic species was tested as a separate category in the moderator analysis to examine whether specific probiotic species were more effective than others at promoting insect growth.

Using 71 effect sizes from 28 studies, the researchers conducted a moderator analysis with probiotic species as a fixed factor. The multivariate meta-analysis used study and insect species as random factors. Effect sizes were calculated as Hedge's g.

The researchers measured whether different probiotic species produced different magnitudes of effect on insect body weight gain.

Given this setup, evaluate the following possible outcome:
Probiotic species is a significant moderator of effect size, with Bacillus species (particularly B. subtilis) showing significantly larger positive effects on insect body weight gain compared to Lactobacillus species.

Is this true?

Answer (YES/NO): NO